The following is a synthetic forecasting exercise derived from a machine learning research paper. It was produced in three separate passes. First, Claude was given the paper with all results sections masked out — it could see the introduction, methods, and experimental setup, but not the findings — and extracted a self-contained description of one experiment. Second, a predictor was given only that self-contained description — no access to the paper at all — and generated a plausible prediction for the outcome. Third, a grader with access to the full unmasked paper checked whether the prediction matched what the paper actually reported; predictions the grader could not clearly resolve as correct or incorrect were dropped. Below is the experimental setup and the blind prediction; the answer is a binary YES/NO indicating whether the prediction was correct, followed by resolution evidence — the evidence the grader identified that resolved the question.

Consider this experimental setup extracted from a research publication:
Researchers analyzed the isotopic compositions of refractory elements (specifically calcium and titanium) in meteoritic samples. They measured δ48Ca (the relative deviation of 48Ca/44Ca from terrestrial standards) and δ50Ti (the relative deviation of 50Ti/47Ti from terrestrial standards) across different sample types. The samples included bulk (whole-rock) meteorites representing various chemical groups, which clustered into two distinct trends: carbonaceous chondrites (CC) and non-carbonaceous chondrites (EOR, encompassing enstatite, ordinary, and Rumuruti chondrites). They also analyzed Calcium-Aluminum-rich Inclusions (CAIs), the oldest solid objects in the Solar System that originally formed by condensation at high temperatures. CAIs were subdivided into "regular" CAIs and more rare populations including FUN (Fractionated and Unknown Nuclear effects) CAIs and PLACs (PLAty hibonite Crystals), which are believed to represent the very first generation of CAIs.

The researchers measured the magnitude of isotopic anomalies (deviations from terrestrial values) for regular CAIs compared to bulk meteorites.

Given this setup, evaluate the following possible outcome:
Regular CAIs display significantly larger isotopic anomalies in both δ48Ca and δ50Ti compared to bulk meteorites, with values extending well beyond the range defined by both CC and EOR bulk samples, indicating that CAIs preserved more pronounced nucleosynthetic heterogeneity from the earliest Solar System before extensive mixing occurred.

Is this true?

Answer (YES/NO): YES